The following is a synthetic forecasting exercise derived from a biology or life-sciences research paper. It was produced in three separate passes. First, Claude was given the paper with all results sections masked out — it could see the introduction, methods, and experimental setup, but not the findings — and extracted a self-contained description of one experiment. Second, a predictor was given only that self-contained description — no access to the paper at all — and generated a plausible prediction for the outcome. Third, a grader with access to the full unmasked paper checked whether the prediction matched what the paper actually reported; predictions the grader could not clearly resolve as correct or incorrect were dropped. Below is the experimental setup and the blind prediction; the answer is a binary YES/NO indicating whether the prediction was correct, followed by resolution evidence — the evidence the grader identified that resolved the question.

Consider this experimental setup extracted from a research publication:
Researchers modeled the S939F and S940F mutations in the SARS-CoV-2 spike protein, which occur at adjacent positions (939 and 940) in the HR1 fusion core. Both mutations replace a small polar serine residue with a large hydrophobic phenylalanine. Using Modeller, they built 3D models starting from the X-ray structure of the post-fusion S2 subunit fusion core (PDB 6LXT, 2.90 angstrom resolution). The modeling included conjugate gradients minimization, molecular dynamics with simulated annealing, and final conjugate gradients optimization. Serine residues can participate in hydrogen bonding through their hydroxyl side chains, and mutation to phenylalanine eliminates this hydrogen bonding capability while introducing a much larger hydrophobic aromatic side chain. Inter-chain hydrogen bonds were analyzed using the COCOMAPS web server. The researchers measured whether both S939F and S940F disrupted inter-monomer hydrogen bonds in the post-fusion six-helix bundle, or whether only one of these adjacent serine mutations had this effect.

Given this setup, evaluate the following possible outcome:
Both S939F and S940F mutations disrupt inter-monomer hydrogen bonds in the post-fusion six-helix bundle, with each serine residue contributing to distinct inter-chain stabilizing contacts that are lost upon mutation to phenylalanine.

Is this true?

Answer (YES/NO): NO